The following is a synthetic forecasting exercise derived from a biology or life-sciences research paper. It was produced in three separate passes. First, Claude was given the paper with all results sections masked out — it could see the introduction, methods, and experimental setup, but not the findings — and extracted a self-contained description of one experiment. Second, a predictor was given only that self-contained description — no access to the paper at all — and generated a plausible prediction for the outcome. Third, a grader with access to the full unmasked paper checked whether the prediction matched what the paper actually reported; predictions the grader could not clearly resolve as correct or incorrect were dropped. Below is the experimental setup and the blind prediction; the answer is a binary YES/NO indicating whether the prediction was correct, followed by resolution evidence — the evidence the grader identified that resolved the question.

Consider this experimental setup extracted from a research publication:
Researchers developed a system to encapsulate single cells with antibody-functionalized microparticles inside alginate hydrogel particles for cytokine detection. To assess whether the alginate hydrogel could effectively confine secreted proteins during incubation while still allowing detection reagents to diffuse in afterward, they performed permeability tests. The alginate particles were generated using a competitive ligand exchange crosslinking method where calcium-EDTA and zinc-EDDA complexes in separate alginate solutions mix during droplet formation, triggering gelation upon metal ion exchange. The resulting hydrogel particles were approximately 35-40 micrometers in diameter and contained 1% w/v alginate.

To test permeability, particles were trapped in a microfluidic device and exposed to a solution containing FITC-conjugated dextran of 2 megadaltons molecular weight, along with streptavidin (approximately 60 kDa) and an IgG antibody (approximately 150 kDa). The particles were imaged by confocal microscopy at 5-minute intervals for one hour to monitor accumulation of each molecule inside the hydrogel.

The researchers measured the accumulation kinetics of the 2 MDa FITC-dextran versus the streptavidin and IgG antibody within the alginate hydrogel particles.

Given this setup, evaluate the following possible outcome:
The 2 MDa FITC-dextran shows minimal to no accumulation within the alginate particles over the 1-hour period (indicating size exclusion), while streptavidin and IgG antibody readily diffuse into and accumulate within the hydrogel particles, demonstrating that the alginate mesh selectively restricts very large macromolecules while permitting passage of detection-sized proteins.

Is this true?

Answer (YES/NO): YES